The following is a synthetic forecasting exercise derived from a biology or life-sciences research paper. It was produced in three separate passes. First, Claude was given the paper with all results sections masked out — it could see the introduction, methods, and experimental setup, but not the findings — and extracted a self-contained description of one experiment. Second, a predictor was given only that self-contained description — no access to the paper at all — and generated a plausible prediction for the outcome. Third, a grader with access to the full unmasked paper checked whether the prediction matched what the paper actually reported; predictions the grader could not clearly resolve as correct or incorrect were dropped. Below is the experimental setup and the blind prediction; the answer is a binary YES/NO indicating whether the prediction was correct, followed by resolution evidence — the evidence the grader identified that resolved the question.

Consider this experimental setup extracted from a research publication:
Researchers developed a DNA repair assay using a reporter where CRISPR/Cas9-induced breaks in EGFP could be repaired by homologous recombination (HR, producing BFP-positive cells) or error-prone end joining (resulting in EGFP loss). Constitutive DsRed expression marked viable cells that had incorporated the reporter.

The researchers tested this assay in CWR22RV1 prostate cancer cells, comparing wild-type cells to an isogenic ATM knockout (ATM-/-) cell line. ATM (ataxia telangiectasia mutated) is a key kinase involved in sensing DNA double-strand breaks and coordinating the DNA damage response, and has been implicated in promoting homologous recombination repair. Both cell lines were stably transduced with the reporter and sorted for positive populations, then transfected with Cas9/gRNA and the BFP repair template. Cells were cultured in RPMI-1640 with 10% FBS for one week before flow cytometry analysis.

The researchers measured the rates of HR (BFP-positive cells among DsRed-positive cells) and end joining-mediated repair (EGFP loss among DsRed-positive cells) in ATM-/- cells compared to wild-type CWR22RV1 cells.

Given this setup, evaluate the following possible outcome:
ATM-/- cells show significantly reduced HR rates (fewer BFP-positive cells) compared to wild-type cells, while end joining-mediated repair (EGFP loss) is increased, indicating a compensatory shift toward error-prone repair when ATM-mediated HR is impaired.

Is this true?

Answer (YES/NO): YES